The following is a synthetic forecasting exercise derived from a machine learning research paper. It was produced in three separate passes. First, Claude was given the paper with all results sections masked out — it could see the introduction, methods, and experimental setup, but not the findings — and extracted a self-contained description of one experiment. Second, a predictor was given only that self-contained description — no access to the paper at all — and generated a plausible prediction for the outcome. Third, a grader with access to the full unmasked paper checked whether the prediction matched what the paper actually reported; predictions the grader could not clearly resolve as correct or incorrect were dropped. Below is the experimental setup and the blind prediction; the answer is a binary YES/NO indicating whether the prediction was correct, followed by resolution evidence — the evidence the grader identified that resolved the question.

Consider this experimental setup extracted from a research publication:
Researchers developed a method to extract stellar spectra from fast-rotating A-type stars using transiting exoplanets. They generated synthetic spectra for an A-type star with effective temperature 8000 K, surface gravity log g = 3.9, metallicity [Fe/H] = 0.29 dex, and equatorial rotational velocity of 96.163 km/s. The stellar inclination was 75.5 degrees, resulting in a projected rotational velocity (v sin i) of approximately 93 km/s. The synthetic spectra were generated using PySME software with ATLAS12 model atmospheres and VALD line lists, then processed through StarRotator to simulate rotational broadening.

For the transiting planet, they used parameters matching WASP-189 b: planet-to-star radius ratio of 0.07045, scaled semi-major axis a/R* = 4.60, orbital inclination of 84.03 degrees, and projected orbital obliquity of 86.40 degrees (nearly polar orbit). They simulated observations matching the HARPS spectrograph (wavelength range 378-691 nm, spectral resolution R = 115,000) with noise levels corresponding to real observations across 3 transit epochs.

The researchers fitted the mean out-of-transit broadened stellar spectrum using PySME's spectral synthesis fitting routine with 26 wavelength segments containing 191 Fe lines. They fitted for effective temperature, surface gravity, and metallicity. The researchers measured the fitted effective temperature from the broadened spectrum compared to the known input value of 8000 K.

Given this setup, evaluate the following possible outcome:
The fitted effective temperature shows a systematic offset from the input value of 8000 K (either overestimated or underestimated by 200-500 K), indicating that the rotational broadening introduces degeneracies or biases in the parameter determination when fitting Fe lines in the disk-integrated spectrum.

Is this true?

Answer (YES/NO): YES